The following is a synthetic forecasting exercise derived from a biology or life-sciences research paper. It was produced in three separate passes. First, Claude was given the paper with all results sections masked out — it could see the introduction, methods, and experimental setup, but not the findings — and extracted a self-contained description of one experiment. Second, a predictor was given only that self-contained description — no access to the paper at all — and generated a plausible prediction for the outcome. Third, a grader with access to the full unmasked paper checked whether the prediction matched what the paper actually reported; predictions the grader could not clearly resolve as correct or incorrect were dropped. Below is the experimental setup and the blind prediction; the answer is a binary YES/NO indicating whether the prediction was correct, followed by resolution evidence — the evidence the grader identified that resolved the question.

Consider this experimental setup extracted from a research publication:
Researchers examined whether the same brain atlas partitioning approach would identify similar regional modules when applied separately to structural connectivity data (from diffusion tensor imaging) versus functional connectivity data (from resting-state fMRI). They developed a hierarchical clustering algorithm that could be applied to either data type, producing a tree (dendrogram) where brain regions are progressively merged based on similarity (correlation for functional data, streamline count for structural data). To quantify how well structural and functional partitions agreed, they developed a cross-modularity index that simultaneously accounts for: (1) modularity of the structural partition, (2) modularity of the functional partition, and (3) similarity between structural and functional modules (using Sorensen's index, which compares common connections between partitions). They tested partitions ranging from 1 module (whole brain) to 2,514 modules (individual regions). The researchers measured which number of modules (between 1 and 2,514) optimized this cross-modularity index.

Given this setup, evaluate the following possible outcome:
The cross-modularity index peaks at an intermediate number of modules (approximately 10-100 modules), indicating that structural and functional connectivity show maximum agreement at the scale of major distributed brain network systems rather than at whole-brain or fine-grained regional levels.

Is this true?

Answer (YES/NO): YES